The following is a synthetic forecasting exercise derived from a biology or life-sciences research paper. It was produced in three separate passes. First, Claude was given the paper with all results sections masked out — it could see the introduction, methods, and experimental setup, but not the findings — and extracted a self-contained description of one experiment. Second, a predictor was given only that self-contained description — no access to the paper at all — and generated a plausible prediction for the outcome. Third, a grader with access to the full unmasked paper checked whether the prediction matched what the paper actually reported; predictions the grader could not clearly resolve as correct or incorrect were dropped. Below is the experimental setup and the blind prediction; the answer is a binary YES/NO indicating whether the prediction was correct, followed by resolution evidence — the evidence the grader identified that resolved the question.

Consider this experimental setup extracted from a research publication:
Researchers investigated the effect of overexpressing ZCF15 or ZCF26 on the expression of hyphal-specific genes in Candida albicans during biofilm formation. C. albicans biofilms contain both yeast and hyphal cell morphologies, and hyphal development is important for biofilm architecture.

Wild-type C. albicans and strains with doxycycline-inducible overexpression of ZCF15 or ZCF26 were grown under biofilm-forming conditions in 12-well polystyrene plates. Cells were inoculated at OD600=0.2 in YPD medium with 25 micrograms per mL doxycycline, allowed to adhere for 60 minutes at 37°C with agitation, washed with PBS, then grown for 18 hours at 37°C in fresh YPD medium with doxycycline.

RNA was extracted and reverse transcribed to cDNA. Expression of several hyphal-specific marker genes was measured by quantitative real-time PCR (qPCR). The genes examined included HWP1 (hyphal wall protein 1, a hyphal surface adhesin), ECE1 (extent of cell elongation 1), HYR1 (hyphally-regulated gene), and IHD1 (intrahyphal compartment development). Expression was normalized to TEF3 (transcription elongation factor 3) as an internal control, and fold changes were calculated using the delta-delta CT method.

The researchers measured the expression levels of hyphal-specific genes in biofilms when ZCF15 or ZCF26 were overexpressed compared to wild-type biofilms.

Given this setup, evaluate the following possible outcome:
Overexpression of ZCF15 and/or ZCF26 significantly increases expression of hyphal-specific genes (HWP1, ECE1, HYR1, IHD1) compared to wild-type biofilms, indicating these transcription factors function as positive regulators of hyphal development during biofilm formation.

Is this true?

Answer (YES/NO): NO